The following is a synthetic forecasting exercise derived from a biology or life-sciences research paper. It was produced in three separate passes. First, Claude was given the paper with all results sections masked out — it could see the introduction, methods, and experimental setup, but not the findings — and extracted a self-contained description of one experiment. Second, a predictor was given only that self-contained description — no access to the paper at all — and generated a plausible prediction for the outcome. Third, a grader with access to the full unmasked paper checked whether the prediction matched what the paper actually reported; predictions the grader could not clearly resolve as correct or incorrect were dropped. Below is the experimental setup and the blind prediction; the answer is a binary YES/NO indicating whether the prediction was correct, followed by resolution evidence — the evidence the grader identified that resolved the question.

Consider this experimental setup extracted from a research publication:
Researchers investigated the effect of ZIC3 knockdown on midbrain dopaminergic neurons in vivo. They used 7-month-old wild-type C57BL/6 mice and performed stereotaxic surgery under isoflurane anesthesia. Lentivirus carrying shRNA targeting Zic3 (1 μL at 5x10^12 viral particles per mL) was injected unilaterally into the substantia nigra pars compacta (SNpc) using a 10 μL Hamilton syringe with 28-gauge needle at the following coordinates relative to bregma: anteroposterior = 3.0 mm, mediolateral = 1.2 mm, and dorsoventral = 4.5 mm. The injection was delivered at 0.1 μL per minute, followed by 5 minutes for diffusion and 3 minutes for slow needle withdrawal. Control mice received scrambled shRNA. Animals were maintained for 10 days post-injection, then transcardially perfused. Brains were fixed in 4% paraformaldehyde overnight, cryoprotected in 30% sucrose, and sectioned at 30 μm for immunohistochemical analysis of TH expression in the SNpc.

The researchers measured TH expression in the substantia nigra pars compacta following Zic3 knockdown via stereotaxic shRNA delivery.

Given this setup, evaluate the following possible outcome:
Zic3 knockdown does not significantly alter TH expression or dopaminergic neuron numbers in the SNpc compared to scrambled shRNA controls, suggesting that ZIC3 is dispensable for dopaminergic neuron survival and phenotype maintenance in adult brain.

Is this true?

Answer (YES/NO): NO